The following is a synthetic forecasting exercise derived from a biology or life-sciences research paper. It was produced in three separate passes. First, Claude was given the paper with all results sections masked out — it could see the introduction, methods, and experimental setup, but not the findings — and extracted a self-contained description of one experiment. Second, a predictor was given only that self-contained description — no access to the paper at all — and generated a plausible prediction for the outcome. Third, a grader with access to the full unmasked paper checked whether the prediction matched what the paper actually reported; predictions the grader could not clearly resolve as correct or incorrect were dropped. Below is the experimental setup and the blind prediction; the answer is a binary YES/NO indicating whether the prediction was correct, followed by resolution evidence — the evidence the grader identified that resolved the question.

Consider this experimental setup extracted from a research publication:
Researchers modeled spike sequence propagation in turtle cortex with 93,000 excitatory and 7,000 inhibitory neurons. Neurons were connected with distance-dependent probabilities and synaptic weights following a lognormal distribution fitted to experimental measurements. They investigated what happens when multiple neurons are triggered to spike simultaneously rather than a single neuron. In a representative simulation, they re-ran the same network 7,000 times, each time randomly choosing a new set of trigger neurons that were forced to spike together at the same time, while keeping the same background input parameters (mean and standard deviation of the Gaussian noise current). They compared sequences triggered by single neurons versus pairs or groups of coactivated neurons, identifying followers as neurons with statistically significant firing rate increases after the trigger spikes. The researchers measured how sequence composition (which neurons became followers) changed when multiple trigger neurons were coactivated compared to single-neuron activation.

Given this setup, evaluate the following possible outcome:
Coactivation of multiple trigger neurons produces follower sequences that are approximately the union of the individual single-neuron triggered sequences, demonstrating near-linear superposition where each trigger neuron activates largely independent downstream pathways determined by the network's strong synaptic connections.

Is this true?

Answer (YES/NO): NO